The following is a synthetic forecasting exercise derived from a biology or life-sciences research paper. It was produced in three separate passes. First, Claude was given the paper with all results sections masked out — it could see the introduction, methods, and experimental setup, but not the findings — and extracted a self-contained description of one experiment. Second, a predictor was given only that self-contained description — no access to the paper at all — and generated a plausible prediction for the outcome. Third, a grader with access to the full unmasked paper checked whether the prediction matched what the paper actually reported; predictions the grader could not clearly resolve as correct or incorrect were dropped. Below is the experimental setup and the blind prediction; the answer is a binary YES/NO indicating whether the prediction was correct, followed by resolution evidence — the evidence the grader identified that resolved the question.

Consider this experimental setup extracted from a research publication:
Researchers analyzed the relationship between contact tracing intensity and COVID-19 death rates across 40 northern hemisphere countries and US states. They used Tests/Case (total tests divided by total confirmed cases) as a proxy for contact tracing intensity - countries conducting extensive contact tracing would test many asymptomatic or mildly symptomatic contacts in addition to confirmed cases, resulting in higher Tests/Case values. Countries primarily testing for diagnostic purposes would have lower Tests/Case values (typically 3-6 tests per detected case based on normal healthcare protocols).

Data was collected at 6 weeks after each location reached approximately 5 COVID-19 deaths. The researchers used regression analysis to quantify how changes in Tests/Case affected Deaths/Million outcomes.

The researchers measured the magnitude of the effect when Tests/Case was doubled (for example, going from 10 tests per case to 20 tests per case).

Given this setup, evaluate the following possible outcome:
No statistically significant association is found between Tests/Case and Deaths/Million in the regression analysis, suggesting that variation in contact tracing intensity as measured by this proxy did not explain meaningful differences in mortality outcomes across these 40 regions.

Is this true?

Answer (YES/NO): NO